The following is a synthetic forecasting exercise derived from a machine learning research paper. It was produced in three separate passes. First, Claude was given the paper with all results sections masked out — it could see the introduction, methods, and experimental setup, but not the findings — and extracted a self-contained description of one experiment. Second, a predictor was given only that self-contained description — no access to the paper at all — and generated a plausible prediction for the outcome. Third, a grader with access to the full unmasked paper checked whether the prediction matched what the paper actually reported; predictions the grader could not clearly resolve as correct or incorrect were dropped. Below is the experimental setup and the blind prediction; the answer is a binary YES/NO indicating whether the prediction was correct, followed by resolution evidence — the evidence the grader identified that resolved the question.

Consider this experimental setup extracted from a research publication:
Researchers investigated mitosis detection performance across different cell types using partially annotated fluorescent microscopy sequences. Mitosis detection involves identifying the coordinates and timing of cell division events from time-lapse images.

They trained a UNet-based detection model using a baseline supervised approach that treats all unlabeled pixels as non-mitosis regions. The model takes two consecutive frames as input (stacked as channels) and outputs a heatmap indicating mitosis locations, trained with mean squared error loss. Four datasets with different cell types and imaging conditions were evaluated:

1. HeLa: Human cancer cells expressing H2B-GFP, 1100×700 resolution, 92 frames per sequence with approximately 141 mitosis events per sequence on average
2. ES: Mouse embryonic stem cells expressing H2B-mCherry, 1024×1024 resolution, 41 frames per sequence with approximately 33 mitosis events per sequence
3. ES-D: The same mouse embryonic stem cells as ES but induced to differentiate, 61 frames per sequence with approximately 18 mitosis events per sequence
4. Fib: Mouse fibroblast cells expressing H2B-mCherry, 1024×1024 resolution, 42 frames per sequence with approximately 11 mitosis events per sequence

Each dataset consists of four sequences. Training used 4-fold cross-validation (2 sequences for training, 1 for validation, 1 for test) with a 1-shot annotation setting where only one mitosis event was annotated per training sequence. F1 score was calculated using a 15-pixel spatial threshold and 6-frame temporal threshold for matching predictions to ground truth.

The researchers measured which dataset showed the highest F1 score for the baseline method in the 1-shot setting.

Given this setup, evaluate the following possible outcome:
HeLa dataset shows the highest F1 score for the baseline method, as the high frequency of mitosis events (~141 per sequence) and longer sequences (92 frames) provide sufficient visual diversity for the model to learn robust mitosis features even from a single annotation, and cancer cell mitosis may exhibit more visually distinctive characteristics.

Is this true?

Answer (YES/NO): NO